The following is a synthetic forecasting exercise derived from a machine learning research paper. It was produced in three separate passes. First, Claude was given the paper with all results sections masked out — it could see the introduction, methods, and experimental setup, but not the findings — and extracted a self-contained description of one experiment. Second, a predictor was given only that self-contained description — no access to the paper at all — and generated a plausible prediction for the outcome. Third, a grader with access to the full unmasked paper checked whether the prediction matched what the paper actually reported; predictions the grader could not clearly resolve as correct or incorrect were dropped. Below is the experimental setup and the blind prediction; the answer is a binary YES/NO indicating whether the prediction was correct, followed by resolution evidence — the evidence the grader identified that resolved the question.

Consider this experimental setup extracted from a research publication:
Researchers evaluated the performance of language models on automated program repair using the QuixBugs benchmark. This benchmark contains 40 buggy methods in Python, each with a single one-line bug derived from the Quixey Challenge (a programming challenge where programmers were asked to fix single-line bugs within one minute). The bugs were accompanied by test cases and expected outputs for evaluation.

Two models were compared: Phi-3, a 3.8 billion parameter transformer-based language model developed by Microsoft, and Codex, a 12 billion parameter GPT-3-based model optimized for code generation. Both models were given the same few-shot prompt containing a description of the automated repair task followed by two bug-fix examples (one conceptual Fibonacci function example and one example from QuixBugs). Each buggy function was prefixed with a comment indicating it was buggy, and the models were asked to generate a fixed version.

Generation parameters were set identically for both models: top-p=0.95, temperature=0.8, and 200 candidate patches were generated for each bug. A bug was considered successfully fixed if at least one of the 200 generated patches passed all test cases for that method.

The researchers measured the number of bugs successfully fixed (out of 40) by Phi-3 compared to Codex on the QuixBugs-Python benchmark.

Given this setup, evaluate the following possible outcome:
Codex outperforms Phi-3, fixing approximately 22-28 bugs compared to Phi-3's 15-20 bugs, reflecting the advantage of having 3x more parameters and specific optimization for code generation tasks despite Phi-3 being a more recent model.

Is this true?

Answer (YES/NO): NO